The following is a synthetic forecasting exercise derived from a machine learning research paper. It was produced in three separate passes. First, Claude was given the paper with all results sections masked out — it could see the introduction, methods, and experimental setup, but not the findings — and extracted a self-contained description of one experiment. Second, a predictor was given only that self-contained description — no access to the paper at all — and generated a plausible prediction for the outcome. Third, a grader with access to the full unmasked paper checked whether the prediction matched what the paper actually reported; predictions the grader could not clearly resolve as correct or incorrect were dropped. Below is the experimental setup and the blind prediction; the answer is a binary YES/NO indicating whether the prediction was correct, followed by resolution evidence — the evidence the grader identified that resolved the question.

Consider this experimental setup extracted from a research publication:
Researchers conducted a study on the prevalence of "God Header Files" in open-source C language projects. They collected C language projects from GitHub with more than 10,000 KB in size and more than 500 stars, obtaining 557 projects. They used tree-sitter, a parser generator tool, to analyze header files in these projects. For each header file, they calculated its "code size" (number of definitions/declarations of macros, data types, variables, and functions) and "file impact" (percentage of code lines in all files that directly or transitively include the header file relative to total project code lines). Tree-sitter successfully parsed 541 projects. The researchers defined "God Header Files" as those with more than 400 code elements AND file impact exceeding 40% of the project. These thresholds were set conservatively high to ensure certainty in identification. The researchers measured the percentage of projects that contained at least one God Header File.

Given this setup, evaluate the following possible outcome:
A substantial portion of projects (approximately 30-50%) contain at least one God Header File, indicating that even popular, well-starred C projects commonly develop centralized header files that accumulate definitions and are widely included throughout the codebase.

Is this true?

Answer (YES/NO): YES